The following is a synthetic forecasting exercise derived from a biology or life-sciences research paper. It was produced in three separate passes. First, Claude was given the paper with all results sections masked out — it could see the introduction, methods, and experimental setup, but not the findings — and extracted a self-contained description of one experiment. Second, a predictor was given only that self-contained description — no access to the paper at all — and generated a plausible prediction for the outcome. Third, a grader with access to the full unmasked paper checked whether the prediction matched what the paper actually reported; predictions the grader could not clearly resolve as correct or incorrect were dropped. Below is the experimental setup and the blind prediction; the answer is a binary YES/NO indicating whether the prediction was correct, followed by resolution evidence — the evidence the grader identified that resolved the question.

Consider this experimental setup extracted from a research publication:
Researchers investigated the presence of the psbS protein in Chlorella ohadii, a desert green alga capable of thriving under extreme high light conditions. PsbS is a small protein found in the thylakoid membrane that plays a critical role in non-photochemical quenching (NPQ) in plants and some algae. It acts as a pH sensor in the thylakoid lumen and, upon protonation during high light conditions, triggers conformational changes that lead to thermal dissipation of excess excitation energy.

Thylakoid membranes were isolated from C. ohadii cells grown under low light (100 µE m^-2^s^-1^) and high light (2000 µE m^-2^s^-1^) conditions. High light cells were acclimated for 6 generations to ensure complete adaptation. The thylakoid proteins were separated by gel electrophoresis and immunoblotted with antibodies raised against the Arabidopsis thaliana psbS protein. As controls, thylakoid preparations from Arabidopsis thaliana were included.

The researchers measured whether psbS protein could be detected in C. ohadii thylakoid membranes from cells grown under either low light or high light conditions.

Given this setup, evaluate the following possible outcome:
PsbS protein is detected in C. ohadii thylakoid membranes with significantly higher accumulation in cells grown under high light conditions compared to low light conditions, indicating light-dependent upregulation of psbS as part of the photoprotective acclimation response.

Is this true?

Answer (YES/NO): NO